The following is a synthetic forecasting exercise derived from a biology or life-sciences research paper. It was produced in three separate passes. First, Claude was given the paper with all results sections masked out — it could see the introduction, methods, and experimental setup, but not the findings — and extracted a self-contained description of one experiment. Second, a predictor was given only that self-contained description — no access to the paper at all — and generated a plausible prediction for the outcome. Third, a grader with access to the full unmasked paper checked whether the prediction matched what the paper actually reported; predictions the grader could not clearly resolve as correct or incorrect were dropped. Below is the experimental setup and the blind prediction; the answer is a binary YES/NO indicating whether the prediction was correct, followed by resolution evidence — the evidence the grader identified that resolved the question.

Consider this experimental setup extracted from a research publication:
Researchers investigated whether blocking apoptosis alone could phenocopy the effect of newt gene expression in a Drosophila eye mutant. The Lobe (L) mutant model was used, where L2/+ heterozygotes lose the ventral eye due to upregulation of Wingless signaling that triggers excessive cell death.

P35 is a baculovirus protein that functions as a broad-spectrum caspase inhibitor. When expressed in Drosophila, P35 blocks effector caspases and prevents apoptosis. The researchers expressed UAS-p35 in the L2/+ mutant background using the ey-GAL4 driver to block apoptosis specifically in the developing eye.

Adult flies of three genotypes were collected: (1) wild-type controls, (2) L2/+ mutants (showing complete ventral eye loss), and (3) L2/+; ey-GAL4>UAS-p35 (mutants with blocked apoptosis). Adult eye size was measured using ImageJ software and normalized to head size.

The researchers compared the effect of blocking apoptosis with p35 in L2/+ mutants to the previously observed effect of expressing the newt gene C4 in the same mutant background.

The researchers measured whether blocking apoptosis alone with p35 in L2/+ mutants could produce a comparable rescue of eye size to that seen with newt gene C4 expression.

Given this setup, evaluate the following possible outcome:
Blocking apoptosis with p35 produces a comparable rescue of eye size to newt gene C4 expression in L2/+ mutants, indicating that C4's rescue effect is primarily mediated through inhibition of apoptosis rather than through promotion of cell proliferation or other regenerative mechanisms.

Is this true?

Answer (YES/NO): NO